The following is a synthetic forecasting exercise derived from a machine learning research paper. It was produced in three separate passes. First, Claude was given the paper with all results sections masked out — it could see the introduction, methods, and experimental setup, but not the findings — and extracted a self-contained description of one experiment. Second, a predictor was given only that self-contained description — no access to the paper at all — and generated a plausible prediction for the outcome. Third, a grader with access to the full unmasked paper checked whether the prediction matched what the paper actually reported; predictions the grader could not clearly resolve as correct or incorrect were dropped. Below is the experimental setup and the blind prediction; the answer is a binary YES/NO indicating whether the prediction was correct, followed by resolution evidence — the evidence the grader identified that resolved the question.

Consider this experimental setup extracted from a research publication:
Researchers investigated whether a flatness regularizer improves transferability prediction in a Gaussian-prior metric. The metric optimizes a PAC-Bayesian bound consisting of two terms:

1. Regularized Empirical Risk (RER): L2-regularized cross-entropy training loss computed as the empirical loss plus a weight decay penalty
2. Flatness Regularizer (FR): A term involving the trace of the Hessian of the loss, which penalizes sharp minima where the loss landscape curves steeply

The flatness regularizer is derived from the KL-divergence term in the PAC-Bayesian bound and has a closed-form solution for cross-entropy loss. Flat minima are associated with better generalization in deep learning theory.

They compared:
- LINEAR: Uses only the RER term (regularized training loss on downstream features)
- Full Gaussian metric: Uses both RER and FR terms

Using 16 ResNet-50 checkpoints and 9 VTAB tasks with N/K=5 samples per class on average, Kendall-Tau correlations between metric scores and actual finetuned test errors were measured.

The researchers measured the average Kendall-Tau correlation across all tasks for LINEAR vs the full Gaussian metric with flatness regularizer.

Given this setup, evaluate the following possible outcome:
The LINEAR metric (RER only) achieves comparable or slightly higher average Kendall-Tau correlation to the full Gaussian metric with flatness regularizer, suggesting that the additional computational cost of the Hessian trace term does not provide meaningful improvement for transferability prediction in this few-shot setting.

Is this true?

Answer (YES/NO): NO